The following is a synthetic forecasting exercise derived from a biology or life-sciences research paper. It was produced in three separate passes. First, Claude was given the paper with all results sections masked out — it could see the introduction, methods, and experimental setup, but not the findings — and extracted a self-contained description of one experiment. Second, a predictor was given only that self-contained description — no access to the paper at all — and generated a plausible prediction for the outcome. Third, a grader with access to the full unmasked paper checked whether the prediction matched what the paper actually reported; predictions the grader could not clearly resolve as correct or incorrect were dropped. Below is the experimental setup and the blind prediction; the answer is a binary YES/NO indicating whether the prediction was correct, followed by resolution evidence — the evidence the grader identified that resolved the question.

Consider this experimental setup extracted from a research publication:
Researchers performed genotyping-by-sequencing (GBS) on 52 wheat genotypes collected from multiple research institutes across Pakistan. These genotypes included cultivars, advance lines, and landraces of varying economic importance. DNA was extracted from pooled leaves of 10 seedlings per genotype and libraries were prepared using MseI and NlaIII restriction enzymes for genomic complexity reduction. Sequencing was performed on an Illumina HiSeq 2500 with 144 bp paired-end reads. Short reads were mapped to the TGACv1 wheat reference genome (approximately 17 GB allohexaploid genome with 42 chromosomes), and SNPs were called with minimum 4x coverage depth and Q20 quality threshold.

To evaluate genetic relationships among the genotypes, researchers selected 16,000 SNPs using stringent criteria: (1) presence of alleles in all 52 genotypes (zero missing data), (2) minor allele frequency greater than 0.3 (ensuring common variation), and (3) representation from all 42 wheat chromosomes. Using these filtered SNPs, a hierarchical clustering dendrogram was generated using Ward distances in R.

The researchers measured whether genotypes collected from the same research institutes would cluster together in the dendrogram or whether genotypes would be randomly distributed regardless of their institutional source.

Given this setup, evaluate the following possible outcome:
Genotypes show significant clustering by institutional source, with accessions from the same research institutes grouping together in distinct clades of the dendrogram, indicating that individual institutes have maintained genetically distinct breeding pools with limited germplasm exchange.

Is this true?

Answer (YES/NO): YES